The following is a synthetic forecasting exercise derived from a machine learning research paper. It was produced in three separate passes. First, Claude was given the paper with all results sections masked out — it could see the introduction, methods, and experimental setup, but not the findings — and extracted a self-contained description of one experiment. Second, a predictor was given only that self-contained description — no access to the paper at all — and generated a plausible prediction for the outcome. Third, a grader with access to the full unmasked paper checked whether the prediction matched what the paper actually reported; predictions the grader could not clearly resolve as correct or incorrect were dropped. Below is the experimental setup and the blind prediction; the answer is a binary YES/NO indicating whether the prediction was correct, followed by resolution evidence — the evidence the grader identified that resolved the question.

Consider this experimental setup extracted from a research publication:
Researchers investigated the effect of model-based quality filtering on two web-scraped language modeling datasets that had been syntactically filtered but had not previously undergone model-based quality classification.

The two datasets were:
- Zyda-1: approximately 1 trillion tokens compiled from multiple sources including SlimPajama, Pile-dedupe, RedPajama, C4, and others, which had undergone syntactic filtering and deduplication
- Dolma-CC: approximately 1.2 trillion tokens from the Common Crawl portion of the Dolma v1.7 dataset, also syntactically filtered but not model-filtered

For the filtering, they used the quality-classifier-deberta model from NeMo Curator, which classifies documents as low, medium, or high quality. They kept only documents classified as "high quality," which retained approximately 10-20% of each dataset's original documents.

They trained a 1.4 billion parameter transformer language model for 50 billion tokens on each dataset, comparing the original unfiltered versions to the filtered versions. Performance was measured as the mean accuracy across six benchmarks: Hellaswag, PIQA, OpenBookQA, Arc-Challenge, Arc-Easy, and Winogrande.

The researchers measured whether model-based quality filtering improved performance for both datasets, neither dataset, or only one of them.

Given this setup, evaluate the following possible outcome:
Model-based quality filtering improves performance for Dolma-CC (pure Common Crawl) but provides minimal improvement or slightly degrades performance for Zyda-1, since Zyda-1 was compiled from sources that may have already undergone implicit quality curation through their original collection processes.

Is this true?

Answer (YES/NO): NO